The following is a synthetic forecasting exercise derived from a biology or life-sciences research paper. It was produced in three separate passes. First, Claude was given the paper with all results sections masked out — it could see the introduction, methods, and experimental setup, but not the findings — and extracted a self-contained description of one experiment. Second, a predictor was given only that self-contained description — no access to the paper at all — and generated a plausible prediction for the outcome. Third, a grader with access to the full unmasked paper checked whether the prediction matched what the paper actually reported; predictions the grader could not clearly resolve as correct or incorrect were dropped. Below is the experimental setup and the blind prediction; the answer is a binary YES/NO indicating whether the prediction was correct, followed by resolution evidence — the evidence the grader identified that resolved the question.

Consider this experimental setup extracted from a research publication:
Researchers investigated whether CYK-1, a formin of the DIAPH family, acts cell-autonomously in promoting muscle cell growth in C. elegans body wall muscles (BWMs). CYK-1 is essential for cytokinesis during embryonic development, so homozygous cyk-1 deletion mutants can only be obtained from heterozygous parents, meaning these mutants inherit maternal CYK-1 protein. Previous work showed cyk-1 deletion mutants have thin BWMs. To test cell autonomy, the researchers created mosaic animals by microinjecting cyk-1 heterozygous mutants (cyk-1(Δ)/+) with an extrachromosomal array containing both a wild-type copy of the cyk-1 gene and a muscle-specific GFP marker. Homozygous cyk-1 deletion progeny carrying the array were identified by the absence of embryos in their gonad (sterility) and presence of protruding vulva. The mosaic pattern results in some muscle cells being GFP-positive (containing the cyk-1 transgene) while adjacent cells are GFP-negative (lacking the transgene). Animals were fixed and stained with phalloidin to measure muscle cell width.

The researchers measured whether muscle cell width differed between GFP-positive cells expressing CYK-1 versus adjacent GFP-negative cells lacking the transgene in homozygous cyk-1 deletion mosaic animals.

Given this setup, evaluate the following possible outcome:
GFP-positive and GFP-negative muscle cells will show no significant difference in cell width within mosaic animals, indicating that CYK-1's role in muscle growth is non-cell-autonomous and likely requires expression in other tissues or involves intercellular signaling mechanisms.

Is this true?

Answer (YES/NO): YES